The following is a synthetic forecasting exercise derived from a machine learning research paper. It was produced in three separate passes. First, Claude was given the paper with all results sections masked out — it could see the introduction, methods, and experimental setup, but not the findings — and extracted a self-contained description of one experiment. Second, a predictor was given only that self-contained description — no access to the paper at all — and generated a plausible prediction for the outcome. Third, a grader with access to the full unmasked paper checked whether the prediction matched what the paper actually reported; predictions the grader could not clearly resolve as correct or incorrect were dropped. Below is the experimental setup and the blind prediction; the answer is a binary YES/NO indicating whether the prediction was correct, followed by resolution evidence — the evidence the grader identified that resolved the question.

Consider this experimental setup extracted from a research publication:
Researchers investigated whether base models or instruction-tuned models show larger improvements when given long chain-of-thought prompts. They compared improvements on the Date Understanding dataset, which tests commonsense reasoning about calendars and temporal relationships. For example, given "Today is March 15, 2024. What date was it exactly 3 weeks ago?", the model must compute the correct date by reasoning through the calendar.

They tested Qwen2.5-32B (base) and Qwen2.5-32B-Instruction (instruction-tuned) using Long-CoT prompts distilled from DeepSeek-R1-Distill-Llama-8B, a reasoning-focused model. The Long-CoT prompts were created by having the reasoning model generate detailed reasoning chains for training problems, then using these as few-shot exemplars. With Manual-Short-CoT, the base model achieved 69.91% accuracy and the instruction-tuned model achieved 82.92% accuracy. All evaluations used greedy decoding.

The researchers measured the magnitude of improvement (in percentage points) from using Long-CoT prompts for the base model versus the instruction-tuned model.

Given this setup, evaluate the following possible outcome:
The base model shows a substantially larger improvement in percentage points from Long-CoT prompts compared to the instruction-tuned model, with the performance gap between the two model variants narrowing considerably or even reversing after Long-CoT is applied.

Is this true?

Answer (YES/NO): NO